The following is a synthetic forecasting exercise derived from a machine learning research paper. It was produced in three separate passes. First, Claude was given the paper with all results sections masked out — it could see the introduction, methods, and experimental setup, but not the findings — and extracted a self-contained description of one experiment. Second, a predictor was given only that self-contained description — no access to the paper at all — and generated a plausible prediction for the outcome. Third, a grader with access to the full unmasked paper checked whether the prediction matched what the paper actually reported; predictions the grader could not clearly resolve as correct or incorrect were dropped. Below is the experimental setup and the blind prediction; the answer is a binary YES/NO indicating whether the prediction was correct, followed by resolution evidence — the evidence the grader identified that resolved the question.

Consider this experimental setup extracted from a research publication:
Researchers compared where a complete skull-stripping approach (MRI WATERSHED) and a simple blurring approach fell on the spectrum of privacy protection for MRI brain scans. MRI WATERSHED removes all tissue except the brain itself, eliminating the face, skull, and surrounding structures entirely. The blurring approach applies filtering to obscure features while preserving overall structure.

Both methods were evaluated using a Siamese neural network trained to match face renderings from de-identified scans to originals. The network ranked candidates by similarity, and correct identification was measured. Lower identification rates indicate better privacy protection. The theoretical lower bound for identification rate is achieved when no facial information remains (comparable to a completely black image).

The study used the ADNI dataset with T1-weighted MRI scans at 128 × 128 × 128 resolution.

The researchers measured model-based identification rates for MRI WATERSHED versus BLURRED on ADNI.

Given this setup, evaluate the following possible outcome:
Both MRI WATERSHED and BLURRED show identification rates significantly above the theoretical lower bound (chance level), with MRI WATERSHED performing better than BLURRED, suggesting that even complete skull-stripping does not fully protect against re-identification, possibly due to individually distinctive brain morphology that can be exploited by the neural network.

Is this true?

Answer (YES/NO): NO